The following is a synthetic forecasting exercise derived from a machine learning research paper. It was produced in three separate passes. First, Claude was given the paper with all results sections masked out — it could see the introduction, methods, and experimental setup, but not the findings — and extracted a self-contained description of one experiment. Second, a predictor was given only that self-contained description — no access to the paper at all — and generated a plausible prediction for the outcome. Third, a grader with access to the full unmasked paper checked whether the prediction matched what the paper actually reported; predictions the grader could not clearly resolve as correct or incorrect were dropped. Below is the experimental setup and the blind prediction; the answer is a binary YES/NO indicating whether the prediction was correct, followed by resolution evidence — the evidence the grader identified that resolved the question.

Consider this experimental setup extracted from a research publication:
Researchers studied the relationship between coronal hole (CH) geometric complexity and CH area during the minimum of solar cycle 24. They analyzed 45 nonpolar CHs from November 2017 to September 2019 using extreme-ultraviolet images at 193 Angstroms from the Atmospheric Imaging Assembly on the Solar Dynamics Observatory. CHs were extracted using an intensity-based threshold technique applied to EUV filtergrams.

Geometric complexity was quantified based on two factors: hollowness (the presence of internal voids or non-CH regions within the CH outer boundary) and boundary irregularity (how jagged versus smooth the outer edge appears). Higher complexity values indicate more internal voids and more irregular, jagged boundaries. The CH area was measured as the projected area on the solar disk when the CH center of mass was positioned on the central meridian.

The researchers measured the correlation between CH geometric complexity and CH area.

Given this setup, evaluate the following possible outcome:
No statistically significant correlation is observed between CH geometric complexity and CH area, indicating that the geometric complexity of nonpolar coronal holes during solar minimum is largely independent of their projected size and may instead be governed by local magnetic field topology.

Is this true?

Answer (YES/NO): NO